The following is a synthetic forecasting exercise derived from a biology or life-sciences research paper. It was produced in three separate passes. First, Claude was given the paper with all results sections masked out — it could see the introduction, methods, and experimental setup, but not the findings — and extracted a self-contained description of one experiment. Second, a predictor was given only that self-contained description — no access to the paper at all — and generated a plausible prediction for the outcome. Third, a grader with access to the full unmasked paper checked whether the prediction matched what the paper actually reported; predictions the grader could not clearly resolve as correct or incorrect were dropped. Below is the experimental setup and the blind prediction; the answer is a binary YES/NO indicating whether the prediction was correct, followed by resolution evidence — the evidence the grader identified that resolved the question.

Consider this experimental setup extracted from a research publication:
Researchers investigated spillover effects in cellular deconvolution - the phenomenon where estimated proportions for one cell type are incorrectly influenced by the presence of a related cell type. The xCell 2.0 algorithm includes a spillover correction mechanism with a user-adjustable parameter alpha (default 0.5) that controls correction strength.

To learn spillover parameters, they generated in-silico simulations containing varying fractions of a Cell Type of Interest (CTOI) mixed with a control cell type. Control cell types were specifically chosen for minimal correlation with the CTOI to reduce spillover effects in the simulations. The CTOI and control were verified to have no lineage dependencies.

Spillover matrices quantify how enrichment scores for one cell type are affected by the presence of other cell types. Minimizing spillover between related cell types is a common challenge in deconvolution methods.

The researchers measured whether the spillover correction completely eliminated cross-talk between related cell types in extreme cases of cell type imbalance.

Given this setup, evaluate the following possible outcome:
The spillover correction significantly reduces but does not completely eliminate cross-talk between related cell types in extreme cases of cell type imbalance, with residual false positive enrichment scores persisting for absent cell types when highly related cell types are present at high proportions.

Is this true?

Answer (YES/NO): YES